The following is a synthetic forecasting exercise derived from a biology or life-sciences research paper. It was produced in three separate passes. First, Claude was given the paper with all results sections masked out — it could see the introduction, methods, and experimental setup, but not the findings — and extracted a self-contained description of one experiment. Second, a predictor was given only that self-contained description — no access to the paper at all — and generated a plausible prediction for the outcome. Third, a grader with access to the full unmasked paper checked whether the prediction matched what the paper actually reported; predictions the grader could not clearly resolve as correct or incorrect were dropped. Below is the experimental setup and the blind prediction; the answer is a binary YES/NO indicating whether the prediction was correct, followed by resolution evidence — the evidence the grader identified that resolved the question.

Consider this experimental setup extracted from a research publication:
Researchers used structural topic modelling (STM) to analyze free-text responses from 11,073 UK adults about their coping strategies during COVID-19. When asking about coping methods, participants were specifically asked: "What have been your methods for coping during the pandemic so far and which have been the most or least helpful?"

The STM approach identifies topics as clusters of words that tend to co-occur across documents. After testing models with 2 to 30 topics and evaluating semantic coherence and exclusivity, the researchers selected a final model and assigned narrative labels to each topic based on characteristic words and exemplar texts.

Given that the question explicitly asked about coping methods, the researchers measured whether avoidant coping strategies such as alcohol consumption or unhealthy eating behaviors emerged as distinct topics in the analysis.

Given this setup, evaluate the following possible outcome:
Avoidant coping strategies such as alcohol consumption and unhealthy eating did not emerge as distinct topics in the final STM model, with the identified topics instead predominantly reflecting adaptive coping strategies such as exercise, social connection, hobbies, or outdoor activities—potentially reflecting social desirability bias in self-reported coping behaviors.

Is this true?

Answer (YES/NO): NO